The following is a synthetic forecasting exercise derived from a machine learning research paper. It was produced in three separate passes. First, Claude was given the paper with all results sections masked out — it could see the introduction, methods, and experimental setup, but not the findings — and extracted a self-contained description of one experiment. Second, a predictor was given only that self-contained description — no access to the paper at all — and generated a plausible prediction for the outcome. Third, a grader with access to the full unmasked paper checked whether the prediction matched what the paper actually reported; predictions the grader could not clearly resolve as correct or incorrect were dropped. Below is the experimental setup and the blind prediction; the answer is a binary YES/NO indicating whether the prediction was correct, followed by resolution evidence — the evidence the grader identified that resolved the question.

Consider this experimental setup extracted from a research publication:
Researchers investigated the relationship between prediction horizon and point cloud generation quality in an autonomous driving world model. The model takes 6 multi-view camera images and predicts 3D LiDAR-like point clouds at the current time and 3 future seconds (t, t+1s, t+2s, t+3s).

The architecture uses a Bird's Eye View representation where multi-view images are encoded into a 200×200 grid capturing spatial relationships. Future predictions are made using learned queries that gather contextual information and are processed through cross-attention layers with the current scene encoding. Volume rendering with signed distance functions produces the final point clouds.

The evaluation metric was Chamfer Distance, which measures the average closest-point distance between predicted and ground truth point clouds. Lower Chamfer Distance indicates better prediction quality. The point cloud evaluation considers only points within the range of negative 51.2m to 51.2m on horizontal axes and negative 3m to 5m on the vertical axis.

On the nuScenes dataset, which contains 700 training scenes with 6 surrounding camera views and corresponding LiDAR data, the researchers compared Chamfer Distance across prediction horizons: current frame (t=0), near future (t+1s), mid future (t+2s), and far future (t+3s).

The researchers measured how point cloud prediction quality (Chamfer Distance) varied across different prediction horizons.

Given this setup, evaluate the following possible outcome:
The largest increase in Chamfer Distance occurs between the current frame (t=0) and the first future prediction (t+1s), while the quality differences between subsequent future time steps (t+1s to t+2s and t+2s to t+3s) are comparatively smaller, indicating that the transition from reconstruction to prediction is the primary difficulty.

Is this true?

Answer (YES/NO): NO